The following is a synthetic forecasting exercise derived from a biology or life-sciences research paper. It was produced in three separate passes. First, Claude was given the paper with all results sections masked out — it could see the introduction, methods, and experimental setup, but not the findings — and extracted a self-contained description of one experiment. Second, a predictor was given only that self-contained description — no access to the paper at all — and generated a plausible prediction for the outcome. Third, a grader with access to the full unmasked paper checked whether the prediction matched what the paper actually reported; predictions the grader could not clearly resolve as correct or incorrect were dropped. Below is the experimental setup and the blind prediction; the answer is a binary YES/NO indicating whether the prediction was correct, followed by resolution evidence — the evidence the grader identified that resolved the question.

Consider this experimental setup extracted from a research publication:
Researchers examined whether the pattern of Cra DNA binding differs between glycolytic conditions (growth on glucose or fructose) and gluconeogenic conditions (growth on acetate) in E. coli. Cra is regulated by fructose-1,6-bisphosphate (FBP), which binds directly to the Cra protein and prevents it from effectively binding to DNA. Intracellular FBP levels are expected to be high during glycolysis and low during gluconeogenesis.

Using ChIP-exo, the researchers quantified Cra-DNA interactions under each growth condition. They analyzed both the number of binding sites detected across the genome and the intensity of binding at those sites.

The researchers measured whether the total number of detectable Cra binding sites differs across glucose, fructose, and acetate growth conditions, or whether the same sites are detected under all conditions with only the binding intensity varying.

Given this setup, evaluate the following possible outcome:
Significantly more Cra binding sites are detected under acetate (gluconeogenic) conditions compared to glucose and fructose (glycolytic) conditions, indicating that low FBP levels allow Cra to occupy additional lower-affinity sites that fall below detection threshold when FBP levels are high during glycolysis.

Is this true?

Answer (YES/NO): NO